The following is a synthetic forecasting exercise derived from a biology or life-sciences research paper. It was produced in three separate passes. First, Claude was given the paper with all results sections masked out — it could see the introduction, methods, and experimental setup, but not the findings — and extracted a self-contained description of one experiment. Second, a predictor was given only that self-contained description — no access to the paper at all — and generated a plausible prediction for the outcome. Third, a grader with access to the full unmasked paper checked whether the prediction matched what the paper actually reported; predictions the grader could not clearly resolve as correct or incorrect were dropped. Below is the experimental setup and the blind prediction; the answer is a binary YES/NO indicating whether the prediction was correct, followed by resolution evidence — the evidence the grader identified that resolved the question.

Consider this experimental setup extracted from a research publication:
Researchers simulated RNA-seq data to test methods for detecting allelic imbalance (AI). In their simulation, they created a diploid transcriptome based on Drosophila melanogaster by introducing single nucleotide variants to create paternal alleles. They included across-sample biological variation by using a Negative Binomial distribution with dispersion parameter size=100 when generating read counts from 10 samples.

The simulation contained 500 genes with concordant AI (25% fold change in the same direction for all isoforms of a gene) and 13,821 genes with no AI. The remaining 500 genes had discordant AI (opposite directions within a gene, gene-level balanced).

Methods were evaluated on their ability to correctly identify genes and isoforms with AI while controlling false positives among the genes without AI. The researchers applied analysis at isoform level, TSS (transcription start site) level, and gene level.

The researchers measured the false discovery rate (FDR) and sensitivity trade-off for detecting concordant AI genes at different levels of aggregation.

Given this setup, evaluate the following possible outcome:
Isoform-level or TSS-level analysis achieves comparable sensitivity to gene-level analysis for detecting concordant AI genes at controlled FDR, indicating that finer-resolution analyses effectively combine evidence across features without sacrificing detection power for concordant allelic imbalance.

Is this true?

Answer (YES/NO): NO